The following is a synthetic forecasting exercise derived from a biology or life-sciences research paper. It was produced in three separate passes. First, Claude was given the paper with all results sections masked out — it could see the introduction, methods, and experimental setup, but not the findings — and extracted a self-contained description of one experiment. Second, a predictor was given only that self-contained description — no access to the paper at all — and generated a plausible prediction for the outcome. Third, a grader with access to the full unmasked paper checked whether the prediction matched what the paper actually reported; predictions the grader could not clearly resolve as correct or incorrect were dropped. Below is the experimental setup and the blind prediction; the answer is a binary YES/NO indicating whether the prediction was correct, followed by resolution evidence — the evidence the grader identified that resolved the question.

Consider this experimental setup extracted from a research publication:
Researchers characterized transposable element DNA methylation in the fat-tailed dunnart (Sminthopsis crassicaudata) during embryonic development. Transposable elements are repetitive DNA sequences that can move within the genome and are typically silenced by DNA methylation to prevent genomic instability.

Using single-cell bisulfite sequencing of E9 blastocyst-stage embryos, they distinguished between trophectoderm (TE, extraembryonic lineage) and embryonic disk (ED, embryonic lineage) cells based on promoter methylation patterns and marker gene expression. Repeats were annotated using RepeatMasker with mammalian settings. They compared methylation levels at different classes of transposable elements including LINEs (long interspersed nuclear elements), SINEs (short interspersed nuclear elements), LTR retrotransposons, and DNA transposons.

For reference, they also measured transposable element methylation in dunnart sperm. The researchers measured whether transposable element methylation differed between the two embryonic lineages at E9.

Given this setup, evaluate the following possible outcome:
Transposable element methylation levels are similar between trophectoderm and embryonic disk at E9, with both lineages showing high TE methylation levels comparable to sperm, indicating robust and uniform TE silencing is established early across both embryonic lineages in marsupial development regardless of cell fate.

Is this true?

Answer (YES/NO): NO